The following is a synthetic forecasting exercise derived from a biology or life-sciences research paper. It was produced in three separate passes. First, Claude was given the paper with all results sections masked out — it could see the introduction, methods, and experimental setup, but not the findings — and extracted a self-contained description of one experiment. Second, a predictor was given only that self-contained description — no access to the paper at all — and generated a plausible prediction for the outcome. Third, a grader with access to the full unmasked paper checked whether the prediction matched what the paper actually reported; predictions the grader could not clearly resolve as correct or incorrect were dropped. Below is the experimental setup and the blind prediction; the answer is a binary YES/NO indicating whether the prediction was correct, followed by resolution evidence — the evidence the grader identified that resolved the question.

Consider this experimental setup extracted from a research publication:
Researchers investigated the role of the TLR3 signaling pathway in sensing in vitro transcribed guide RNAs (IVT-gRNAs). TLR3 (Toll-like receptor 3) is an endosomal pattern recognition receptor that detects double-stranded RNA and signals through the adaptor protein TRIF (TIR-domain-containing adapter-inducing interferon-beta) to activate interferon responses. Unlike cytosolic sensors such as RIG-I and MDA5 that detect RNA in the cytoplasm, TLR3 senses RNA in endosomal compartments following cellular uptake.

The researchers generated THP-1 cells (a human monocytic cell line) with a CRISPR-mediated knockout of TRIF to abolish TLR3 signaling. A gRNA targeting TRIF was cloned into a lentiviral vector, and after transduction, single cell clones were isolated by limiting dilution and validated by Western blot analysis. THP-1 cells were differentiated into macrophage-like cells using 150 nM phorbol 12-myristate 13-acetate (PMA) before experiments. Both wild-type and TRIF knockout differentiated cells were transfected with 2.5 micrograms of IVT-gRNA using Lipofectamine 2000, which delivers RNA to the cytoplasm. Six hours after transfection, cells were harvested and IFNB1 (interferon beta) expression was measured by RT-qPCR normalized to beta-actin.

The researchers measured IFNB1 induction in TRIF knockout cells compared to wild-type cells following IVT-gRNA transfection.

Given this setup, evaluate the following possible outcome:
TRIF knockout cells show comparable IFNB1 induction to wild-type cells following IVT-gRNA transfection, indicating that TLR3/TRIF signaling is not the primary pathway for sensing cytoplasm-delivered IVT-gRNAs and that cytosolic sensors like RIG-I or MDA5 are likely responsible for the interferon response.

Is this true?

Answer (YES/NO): NO